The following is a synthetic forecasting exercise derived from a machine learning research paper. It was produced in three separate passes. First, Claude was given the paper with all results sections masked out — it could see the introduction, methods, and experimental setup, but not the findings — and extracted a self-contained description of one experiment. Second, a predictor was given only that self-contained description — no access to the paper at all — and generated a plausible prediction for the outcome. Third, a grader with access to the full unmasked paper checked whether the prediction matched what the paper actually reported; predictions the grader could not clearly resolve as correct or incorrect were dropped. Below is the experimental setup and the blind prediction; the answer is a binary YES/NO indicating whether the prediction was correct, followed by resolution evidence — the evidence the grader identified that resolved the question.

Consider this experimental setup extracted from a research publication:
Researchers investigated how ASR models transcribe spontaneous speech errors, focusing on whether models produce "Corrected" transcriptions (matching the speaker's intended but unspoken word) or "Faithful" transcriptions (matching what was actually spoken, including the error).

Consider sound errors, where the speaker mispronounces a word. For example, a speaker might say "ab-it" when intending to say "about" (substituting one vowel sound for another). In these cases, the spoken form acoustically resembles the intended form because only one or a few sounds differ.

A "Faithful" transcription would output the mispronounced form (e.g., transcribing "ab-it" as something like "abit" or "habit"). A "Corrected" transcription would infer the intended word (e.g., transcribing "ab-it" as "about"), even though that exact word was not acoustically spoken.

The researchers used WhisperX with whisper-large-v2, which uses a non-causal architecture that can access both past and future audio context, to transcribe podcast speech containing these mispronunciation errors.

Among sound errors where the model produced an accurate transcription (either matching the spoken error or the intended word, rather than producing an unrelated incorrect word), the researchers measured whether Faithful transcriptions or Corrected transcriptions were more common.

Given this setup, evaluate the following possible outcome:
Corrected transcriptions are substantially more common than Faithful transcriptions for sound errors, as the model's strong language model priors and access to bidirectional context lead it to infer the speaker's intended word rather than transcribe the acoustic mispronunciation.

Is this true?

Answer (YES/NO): YES